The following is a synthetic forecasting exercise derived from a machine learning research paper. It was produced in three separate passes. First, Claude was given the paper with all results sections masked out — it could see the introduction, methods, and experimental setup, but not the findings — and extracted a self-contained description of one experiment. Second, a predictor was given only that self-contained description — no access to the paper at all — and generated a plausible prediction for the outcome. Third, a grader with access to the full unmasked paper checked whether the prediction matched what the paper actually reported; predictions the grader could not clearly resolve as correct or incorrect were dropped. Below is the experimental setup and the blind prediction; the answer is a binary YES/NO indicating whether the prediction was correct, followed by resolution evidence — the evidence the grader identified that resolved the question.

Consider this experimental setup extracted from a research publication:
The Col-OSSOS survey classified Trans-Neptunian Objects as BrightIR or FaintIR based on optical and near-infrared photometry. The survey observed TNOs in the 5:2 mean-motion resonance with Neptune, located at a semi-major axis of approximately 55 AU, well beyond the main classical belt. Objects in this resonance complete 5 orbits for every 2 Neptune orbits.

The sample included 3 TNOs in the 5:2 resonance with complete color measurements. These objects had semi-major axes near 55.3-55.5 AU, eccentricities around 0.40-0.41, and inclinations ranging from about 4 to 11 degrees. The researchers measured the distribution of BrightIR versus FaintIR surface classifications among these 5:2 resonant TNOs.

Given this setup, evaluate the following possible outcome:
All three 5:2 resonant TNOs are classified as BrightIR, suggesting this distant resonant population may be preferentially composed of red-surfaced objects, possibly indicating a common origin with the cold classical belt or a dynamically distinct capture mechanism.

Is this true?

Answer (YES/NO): NO